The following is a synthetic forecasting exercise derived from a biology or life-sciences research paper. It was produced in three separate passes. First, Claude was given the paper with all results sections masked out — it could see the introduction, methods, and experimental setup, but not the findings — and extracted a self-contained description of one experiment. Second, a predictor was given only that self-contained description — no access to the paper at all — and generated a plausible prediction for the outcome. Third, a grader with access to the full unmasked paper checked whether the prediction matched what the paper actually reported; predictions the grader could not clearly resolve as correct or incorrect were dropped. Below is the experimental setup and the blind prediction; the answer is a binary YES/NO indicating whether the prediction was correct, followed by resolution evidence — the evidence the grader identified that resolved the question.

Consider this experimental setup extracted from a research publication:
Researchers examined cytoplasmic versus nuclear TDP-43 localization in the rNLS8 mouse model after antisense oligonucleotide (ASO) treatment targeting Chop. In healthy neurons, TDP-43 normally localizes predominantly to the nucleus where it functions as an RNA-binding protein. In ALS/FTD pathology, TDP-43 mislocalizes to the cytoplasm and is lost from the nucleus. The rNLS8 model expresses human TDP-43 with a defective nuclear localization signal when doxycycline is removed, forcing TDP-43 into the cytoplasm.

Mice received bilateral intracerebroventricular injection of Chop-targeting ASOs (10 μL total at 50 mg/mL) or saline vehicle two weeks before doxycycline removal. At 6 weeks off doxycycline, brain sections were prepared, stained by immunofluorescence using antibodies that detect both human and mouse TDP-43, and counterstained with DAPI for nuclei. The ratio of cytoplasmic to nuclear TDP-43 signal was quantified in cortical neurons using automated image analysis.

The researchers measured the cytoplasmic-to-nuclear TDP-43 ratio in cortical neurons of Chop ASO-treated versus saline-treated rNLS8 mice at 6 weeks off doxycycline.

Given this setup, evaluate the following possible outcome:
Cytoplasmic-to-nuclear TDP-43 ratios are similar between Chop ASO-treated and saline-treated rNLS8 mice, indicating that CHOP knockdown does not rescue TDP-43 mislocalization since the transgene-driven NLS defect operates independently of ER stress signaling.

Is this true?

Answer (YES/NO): YES